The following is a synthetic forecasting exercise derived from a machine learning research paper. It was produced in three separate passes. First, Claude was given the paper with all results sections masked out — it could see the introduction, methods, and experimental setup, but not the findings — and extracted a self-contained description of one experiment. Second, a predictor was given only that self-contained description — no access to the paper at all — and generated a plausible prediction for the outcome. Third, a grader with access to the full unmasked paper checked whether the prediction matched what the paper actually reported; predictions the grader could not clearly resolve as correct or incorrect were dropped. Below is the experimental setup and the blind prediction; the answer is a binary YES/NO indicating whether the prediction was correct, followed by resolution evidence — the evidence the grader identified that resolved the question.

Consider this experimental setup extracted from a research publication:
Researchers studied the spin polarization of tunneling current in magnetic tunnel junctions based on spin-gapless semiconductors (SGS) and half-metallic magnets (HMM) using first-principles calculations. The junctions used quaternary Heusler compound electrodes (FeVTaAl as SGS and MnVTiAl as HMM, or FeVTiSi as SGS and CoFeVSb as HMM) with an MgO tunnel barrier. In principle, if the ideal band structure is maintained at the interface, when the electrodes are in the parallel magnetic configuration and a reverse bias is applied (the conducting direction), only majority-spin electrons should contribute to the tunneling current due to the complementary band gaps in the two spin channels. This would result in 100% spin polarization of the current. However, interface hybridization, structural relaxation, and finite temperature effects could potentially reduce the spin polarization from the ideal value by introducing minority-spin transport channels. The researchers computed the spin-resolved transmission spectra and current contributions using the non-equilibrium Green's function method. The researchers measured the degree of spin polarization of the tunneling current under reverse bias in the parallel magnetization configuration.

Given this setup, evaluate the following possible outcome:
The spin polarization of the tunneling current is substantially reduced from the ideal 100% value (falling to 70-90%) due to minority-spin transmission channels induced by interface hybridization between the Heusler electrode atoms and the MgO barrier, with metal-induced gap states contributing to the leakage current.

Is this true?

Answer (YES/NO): NO